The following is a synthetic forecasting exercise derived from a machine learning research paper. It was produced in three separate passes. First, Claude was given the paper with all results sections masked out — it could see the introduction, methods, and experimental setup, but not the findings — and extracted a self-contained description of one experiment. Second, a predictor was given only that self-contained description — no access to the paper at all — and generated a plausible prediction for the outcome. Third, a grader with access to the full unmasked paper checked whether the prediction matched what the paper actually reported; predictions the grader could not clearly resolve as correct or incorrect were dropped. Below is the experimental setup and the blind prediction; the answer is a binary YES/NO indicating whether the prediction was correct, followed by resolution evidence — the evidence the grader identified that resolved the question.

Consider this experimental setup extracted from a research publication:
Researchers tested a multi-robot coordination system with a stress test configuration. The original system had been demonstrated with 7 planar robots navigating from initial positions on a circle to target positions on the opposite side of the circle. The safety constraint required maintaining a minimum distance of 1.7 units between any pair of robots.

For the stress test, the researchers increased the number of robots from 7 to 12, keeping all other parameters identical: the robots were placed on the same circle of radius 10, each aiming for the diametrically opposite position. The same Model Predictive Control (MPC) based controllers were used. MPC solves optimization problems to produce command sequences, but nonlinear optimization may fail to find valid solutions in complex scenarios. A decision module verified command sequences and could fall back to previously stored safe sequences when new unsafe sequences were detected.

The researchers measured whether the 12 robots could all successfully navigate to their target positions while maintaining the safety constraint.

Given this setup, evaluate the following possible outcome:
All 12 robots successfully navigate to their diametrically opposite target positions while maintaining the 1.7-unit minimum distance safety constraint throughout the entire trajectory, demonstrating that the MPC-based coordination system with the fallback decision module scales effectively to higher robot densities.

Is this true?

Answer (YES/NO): YES